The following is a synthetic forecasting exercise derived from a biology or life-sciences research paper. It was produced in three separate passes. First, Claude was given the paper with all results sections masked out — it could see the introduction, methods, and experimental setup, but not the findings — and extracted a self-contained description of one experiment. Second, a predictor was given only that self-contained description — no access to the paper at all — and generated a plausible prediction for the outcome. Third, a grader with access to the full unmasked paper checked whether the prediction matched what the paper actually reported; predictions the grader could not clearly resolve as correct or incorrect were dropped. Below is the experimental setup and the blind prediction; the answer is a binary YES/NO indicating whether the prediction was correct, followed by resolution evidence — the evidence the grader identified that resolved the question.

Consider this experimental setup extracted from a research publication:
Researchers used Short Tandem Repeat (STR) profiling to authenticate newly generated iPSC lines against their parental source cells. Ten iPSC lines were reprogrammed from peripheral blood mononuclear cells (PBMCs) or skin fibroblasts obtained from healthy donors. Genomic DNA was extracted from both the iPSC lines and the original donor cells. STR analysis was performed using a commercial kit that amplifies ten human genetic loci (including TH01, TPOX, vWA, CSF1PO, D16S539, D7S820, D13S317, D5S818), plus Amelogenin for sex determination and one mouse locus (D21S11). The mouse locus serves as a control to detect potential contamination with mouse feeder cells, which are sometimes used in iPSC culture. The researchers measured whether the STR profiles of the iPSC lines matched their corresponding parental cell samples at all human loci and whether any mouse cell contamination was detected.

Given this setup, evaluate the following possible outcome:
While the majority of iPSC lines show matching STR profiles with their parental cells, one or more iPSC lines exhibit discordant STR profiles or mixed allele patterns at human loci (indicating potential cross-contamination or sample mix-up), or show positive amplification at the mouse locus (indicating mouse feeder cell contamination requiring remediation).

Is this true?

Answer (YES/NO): NO